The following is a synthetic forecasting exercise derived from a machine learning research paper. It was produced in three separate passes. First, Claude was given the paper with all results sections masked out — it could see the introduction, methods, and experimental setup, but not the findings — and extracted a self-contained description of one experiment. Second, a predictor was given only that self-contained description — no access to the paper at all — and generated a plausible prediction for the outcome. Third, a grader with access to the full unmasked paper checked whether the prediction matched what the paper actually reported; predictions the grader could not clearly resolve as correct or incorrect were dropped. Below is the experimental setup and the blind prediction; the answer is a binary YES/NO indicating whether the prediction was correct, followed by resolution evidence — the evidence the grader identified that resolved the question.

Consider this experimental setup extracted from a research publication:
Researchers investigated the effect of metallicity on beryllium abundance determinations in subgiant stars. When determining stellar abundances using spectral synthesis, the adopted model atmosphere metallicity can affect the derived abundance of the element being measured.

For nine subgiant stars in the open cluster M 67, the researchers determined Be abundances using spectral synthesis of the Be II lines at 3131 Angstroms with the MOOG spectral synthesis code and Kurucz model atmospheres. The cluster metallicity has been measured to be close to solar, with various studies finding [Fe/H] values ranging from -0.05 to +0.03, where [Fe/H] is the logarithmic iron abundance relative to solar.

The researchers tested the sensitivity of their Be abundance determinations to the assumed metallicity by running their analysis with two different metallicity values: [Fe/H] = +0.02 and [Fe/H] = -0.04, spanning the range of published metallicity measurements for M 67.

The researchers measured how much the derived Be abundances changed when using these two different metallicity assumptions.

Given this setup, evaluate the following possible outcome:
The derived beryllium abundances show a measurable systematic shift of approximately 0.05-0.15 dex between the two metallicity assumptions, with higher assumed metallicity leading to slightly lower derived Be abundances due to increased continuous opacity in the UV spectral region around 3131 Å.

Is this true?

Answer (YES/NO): NO